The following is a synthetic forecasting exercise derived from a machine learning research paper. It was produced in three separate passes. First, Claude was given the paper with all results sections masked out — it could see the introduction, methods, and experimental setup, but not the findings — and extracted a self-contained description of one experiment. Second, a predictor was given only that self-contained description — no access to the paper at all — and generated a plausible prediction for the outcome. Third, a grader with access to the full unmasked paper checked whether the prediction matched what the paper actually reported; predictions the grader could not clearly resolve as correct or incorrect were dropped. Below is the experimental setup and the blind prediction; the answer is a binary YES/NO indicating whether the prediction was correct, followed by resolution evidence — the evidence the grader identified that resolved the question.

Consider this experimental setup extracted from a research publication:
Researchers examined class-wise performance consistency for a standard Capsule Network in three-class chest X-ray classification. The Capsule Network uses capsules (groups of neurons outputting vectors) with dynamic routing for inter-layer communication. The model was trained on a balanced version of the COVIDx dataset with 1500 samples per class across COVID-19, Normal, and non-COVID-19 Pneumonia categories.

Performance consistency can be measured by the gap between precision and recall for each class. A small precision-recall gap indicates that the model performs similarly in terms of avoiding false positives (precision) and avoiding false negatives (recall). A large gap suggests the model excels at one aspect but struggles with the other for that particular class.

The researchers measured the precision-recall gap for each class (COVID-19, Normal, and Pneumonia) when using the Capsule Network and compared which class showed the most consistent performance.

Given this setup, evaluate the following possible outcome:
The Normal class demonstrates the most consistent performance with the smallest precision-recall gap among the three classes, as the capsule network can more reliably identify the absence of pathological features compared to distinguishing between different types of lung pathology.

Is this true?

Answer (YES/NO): YES